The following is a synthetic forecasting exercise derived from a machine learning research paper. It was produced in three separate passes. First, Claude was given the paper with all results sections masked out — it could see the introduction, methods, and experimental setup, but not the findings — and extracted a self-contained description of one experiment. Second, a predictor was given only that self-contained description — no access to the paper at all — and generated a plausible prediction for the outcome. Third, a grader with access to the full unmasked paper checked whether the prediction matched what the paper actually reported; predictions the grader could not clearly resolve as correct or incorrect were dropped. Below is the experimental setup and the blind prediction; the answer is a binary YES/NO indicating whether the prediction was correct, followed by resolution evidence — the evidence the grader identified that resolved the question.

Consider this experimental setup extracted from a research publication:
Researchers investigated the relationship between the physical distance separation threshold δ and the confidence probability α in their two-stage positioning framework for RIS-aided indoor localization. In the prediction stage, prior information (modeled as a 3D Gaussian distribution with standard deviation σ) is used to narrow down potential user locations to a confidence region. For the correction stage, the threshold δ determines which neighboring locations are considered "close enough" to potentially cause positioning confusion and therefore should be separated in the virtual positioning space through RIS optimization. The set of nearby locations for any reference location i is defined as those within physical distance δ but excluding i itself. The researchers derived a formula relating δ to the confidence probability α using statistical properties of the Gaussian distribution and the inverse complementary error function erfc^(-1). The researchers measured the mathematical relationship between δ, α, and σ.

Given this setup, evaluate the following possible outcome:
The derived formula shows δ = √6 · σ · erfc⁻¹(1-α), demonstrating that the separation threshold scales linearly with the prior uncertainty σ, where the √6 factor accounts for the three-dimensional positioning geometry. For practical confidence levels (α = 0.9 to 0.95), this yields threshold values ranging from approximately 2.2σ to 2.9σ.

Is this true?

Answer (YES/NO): NO